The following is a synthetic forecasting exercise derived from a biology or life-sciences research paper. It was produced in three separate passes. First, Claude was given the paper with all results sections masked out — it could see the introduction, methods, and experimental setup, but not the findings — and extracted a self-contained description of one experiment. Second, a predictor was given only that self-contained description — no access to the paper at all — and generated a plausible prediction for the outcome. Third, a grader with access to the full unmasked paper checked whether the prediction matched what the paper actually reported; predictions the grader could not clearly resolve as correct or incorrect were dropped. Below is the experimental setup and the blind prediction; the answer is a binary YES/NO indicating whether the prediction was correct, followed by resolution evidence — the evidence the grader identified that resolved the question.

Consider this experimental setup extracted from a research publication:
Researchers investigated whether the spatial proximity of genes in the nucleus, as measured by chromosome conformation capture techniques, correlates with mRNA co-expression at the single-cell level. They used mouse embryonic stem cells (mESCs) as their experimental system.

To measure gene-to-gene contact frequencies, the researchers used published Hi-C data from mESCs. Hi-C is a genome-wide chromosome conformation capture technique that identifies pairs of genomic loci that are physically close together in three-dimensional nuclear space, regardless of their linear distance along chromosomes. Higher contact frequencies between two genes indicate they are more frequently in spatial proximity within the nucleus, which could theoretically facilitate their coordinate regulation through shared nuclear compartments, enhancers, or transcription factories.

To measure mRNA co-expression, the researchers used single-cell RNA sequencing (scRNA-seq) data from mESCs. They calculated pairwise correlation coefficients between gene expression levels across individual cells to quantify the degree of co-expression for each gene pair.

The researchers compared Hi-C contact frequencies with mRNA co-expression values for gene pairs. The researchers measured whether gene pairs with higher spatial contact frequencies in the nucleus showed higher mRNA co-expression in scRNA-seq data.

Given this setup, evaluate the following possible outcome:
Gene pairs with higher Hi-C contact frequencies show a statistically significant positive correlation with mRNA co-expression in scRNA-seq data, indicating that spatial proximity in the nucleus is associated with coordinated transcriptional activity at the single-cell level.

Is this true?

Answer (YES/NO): NO